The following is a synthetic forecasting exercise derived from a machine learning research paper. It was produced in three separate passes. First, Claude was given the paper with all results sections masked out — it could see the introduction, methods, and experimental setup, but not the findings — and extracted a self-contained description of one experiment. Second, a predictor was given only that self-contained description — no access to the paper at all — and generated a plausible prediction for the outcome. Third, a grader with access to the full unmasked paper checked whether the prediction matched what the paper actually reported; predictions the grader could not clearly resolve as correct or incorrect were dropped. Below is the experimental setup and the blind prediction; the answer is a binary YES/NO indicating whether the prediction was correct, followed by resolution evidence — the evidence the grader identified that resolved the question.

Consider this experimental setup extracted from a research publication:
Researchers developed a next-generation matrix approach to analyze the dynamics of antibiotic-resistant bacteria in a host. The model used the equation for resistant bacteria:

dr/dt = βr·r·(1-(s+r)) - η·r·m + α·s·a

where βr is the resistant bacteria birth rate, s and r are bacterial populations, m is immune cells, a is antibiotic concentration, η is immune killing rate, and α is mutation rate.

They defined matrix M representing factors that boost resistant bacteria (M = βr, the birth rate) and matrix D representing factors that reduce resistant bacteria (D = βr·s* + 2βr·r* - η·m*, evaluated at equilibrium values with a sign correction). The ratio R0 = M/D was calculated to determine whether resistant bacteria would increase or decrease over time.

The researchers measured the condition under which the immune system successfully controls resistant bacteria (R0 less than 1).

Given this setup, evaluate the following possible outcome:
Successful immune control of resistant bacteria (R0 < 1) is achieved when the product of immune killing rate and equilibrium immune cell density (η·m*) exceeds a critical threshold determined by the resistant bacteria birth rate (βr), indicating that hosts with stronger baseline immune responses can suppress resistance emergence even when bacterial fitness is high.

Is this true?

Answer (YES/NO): NO